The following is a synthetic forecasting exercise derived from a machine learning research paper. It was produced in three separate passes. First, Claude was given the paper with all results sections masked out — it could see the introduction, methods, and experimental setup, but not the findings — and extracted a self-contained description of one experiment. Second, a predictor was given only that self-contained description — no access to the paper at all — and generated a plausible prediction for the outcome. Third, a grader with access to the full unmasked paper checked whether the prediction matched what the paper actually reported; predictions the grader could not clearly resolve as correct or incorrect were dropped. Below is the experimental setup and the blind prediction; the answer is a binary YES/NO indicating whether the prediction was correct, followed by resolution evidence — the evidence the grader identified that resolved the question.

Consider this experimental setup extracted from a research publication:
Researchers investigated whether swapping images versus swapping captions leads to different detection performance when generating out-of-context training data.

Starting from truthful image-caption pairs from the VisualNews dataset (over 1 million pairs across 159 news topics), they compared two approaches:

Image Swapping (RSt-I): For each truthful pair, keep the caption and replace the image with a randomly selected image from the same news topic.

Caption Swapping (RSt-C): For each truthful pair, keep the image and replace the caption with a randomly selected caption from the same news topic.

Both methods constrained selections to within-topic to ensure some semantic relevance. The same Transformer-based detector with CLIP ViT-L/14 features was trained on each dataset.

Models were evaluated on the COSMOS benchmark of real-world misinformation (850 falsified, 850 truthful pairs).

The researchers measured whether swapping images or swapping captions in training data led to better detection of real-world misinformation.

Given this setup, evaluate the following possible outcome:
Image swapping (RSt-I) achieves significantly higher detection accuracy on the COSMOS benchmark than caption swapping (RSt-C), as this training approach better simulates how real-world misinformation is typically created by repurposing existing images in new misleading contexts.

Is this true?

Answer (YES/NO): NO